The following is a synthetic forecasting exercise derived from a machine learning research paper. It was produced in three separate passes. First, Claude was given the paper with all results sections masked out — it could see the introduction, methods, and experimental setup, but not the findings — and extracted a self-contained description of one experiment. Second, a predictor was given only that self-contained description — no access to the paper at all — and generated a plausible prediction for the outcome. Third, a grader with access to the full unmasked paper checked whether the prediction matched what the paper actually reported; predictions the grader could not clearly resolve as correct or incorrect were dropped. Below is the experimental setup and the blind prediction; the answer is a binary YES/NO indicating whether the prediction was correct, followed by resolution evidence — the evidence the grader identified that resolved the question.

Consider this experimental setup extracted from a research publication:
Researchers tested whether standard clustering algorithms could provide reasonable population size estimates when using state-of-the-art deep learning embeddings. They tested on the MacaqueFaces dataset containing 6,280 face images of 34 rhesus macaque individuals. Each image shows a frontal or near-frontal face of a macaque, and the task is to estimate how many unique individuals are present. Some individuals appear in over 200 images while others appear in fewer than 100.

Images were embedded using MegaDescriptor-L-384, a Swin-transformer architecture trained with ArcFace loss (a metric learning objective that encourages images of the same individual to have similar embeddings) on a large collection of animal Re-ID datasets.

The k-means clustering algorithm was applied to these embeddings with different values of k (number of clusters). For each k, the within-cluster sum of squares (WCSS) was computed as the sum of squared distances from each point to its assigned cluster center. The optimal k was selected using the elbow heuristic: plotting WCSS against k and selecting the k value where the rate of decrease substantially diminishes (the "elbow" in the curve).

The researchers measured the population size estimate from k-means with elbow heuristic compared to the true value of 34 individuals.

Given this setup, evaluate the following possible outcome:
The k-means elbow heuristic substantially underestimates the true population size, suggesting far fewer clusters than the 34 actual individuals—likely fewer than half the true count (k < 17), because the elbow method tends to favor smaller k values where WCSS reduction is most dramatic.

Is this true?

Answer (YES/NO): NO